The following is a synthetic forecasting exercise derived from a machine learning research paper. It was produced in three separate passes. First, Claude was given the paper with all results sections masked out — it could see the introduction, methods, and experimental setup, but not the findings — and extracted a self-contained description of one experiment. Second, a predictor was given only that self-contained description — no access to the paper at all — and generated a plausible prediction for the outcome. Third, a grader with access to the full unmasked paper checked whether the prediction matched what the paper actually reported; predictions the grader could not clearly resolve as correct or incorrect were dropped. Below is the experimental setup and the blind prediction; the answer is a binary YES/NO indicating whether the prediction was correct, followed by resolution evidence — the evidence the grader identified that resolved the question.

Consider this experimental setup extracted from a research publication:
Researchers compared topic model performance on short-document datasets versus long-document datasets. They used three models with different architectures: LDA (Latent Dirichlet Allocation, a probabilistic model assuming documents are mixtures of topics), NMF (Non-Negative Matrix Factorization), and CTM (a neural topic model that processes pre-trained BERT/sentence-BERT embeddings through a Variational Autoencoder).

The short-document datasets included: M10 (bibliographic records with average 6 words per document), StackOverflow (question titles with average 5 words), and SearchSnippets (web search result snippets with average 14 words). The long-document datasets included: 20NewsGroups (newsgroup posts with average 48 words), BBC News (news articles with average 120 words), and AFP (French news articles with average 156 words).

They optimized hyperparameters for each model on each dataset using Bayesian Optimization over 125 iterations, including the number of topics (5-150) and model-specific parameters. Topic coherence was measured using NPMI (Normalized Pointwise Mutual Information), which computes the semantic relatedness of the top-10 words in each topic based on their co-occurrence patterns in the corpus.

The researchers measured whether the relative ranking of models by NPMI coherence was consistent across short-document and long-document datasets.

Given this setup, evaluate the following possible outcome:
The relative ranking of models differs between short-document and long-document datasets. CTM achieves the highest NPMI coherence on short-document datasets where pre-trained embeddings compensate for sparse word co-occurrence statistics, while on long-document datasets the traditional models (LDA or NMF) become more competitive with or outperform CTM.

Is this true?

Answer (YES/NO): NO